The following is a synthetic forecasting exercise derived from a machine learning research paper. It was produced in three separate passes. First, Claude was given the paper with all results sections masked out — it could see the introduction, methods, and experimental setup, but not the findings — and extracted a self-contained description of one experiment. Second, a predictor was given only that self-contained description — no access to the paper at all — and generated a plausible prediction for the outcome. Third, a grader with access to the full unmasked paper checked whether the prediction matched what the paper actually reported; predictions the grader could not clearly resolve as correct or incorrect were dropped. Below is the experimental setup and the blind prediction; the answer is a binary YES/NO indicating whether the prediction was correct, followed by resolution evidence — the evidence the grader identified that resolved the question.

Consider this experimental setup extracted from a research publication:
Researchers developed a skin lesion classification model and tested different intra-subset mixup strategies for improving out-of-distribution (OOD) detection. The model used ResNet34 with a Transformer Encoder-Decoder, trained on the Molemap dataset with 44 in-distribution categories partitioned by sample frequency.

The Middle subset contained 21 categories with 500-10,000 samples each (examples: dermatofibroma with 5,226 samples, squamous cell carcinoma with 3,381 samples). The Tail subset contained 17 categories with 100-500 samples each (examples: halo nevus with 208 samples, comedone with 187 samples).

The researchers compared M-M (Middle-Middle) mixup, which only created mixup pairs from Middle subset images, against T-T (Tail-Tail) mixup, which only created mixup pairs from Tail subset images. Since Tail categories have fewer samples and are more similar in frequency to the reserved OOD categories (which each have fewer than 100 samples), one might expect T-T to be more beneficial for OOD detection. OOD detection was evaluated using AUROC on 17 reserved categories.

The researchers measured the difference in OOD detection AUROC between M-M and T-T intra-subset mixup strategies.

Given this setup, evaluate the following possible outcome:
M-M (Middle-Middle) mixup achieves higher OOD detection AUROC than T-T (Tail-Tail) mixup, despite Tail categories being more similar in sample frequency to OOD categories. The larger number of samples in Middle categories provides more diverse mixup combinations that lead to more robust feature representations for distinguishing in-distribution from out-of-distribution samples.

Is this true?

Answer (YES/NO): NO